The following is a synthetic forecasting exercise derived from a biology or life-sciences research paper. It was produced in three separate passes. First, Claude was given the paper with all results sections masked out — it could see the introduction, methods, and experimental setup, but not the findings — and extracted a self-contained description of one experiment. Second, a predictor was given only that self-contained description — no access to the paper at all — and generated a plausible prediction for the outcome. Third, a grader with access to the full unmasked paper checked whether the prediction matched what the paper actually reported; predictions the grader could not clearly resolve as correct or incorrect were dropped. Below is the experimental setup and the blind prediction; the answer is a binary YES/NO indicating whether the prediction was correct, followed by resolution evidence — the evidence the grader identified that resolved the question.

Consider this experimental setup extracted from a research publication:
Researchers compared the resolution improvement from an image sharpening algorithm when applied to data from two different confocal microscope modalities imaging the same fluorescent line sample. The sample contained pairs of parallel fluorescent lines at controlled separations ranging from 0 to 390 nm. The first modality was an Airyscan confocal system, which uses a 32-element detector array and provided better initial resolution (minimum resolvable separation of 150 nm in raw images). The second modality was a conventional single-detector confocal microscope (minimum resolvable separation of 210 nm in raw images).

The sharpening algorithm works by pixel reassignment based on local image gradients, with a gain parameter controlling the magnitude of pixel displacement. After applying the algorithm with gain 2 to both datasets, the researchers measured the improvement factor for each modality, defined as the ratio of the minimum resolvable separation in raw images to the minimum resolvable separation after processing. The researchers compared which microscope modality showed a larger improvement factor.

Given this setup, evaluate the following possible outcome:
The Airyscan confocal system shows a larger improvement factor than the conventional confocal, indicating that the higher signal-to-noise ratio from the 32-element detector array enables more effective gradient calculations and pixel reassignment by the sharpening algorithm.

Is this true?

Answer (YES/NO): YES